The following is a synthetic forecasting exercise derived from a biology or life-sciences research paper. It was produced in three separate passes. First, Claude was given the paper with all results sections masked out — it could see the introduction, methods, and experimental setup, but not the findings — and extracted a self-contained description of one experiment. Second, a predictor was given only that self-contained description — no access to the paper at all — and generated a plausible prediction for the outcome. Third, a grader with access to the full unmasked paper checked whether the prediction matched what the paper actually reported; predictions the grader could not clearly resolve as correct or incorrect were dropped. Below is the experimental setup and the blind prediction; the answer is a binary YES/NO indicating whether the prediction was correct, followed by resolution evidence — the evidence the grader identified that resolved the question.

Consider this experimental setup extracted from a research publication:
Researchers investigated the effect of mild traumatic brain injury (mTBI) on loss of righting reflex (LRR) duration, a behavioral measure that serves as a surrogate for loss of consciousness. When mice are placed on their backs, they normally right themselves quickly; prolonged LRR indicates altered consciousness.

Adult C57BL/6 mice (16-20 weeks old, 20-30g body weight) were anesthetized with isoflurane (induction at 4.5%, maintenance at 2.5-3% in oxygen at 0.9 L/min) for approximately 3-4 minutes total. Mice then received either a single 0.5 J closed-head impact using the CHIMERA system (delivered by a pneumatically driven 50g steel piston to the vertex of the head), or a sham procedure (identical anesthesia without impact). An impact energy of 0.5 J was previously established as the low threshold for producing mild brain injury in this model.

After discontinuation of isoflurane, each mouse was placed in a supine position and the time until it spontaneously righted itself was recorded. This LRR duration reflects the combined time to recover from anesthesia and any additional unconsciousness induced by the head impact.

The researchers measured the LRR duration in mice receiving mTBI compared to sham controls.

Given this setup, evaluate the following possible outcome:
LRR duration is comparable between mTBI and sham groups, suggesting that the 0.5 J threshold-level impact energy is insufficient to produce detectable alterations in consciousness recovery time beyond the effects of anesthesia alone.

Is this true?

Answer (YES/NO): NO